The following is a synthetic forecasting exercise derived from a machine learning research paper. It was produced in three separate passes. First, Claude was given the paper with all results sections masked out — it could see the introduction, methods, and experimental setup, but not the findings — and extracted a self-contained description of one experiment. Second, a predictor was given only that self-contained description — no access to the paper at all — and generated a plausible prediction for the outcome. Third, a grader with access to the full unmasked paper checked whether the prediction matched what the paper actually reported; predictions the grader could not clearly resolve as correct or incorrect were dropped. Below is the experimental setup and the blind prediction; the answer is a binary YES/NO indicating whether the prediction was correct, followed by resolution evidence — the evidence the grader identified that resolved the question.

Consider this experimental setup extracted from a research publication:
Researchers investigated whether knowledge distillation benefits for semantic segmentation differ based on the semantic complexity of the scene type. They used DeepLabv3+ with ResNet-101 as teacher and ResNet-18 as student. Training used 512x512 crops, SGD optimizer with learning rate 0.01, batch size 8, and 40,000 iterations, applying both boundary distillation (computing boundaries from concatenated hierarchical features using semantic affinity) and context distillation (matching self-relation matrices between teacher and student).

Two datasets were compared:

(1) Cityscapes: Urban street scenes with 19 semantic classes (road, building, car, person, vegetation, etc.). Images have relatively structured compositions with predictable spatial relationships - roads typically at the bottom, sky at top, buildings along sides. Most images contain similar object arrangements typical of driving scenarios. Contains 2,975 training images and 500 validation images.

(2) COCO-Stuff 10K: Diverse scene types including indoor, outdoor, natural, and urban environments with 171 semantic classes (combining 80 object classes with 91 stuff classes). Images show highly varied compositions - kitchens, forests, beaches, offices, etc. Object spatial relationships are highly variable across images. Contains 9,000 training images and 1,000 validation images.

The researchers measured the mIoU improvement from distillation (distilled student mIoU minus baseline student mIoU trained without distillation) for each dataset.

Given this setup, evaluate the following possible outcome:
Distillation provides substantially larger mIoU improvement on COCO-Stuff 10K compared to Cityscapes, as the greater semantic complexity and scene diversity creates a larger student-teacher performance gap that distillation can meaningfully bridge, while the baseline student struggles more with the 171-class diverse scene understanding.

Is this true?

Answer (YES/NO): NO